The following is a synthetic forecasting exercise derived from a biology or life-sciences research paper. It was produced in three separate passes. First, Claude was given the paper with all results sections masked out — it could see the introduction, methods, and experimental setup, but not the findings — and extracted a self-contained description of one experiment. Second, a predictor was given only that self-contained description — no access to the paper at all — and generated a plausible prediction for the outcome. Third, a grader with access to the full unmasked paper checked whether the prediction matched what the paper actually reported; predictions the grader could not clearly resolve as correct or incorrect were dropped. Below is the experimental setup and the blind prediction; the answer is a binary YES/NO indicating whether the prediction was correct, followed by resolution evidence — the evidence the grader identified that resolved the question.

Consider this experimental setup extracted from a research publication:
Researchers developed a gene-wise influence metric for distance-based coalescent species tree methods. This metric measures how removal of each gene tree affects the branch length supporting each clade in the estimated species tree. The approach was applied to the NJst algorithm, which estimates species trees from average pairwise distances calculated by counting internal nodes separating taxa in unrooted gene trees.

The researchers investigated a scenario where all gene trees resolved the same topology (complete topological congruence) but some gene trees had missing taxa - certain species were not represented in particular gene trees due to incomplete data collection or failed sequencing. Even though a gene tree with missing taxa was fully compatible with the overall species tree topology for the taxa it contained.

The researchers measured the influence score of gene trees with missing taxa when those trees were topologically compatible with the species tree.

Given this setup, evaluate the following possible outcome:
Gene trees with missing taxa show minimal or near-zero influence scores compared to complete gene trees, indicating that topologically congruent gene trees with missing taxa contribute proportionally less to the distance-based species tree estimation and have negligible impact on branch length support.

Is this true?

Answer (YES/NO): YES